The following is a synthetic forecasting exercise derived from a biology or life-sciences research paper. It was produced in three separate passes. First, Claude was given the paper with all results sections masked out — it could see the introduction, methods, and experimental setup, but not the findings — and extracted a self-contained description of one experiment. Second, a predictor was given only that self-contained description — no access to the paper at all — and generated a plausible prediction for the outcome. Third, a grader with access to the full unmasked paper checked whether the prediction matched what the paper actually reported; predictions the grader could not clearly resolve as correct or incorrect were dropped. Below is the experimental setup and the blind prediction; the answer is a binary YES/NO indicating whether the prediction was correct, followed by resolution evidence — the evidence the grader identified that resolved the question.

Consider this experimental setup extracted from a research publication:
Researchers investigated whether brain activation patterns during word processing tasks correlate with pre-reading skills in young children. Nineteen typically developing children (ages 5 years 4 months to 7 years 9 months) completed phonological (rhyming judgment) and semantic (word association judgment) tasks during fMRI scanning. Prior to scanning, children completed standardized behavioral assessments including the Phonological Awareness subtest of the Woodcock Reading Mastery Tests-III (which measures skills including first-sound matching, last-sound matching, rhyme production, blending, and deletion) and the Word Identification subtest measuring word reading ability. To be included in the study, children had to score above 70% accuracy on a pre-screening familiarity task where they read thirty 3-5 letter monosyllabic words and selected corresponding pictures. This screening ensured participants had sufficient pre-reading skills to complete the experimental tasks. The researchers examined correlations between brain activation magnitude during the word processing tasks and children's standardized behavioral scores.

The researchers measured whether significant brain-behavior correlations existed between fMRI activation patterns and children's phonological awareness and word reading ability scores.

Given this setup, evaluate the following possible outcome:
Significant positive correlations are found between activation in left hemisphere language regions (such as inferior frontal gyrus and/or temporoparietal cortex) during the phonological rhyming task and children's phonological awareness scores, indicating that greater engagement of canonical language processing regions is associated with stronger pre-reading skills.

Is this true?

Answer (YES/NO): NO